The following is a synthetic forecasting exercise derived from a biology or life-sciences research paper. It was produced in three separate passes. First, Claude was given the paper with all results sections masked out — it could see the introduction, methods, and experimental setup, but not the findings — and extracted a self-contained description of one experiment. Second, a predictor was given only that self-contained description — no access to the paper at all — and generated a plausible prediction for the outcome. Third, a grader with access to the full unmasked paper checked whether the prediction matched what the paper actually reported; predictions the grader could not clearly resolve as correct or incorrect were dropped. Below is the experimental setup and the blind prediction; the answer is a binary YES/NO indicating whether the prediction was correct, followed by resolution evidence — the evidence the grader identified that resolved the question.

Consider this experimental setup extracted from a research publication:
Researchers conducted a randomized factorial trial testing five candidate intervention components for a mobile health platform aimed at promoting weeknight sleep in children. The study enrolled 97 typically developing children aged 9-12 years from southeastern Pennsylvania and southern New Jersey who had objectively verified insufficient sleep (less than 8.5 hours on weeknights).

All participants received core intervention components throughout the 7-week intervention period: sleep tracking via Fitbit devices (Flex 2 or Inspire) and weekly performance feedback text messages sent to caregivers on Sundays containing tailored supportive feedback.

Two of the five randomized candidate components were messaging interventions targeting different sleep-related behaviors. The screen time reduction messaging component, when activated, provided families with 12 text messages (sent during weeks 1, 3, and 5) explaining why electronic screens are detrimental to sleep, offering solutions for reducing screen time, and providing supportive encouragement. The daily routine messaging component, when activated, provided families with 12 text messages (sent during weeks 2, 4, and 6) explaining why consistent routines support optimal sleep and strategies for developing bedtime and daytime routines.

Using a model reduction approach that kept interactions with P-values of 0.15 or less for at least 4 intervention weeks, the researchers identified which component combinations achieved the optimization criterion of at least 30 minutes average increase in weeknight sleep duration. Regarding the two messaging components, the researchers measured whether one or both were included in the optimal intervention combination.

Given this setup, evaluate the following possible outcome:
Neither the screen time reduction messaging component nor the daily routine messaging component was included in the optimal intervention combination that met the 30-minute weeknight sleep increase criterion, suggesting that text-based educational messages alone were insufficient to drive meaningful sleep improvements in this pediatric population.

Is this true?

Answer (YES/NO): NO